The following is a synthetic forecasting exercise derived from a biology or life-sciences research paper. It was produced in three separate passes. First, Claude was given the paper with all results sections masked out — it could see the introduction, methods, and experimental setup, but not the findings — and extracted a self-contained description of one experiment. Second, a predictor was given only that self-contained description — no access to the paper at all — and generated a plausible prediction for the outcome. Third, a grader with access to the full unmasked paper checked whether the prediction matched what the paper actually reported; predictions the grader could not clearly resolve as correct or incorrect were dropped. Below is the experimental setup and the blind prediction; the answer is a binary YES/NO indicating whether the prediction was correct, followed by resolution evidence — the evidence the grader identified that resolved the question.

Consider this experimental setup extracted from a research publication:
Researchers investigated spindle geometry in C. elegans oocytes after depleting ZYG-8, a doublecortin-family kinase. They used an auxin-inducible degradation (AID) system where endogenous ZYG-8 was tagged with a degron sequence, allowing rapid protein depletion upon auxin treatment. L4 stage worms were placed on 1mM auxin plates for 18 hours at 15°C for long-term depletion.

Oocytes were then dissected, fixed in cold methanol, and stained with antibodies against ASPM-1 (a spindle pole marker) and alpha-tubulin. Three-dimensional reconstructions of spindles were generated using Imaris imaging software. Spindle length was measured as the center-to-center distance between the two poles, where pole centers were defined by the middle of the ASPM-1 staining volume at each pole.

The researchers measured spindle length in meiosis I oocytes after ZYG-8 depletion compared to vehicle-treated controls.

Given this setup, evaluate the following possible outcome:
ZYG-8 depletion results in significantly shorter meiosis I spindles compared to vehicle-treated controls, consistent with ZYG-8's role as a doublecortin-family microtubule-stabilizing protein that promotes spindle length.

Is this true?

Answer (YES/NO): NO